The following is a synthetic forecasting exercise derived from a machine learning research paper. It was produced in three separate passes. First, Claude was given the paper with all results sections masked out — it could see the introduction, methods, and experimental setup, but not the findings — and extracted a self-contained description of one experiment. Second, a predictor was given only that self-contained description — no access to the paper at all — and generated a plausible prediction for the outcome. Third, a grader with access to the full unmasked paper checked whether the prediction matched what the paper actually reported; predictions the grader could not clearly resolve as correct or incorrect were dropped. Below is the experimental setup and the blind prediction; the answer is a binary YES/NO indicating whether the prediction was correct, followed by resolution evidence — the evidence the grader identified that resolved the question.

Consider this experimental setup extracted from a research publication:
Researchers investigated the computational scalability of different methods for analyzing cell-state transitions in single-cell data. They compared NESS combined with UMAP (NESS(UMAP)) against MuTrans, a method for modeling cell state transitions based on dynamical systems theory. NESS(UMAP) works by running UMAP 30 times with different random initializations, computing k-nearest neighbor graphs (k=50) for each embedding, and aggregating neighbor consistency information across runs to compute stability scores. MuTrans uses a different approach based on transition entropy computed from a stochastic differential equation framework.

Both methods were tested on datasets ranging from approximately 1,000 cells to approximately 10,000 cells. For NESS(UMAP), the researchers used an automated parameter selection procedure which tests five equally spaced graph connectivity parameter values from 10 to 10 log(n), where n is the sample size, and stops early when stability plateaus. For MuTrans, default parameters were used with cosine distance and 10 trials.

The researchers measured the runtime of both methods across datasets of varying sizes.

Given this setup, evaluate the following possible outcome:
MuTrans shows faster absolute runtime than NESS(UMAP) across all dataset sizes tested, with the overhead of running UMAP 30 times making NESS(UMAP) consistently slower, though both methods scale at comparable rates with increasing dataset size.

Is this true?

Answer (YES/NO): NO